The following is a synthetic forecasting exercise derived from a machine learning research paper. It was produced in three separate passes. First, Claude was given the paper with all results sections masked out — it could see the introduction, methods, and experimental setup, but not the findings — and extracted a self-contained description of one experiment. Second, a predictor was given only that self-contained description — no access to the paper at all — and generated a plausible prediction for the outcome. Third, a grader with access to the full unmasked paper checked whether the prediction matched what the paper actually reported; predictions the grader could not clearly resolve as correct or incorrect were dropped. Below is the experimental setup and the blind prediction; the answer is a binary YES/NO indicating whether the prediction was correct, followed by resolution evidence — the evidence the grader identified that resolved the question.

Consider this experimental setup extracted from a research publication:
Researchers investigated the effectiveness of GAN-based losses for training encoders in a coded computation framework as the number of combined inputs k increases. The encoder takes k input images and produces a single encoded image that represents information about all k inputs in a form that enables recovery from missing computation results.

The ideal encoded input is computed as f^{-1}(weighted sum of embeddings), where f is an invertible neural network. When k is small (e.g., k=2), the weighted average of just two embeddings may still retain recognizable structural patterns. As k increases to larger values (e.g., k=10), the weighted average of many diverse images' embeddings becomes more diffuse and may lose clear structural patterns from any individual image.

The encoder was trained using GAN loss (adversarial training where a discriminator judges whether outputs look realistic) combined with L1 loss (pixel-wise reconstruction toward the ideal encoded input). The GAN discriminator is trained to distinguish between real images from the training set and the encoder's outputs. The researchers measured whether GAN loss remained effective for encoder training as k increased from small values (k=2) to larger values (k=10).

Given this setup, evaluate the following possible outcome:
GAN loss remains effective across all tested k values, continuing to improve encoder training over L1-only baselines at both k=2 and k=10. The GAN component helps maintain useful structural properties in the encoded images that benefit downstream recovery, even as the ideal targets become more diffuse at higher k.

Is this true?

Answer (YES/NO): NO